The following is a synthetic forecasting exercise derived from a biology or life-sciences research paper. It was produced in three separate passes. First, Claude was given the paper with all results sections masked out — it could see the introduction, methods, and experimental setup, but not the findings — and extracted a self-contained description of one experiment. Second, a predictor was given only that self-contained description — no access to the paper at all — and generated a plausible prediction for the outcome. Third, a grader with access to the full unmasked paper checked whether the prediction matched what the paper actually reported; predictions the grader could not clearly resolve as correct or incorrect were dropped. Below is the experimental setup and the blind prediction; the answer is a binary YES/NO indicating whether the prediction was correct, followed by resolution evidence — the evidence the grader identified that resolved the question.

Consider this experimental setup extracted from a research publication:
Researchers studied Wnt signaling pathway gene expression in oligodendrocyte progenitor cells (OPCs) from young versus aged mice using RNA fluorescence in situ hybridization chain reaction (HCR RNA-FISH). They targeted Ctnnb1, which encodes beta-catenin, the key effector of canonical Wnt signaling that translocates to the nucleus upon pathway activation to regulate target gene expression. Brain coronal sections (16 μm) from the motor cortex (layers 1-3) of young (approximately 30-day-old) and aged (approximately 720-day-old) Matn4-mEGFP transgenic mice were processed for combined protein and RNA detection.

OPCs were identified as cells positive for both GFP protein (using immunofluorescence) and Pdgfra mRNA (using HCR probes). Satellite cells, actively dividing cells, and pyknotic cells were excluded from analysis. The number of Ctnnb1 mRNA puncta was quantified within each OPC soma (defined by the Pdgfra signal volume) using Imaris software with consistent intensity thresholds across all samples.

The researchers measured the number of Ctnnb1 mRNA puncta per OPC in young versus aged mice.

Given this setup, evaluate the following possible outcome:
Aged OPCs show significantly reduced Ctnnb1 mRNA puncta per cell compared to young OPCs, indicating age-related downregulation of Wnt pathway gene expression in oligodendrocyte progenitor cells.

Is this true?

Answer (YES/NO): NO